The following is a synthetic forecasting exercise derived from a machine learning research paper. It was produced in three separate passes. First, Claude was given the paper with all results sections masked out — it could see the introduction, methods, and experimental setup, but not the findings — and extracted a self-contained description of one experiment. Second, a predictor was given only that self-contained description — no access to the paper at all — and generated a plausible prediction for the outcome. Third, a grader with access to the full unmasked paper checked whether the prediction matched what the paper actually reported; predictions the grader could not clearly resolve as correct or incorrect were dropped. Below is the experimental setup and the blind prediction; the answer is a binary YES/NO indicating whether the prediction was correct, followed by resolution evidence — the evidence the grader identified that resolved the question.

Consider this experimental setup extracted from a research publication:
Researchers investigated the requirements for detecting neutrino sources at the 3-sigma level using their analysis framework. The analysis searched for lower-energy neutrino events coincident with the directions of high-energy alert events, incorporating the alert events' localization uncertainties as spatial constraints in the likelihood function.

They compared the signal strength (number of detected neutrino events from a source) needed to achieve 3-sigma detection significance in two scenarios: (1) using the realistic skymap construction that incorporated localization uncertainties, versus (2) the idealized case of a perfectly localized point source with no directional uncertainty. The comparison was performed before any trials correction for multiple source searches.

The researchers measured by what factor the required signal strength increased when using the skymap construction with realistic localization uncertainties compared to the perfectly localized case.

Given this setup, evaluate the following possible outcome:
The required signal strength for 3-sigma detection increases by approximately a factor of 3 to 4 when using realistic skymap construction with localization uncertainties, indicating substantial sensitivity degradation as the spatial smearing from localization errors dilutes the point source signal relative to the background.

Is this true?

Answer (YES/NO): NO